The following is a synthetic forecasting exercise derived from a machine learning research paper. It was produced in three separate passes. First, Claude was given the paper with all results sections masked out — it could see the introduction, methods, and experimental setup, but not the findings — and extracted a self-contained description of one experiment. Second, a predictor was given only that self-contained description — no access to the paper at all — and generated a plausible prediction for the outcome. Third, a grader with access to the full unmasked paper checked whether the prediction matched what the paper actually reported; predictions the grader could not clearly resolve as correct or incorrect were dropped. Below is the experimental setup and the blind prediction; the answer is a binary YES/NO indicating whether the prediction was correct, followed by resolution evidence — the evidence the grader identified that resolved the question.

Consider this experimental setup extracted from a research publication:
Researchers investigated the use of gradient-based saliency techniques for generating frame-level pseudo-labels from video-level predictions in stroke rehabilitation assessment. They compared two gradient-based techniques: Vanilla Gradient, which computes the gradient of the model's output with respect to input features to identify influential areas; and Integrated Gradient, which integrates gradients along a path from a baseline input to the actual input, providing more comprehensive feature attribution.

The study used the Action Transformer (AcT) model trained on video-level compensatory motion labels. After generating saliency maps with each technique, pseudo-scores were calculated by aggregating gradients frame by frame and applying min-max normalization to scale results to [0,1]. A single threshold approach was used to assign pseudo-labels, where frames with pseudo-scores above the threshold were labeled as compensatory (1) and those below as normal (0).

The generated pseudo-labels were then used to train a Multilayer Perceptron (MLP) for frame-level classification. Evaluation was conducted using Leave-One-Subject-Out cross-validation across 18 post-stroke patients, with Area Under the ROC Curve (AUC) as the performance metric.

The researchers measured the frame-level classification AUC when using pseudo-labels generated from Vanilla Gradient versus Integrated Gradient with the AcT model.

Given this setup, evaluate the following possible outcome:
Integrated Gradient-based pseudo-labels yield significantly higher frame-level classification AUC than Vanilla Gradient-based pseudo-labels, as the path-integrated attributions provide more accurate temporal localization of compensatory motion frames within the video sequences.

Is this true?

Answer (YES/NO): YES